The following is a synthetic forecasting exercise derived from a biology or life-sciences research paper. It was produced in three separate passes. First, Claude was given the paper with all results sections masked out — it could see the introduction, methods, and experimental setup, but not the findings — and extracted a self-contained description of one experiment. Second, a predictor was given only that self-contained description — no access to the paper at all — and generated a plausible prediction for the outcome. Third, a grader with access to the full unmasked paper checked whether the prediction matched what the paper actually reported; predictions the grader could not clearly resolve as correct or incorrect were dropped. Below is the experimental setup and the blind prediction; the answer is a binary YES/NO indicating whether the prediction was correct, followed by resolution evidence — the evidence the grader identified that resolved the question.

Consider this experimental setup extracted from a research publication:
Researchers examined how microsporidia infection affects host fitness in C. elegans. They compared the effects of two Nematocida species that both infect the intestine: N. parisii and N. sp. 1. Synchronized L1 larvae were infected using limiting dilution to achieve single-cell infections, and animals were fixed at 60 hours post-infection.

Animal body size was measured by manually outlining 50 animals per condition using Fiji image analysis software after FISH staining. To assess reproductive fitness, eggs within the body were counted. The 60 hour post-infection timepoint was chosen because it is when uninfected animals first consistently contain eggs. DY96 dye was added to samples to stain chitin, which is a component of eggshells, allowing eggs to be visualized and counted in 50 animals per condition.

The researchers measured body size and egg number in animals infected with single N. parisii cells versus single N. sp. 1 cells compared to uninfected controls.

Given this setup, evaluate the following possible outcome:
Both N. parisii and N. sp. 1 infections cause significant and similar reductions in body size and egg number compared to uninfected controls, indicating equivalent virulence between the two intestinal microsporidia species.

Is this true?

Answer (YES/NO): NO